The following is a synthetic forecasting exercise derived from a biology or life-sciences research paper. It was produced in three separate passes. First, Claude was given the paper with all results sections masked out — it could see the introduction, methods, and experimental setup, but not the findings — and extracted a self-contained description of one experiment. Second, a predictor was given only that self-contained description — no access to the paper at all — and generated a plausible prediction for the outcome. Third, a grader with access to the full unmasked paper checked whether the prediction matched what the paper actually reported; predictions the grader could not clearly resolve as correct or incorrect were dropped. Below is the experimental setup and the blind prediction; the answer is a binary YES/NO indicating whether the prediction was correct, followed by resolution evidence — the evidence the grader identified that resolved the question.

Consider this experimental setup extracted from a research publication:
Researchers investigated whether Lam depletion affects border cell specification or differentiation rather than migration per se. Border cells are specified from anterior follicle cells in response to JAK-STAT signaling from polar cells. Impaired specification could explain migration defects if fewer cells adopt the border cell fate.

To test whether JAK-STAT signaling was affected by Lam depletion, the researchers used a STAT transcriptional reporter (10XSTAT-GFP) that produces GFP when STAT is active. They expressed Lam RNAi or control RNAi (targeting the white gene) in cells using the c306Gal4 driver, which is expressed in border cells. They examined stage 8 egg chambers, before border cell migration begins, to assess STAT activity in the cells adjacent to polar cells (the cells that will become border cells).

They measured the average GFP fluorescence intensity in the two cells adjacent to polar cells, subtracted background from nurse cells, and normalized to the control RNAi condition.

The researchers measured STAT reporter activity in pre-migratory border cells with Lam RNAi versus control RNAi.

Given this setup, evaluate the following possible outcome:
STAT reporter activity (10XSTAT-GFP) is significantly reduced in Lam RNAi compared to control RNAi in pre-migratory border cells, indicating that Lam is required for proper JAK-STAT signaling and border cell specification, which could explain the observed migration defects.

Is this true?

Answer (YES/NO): NO